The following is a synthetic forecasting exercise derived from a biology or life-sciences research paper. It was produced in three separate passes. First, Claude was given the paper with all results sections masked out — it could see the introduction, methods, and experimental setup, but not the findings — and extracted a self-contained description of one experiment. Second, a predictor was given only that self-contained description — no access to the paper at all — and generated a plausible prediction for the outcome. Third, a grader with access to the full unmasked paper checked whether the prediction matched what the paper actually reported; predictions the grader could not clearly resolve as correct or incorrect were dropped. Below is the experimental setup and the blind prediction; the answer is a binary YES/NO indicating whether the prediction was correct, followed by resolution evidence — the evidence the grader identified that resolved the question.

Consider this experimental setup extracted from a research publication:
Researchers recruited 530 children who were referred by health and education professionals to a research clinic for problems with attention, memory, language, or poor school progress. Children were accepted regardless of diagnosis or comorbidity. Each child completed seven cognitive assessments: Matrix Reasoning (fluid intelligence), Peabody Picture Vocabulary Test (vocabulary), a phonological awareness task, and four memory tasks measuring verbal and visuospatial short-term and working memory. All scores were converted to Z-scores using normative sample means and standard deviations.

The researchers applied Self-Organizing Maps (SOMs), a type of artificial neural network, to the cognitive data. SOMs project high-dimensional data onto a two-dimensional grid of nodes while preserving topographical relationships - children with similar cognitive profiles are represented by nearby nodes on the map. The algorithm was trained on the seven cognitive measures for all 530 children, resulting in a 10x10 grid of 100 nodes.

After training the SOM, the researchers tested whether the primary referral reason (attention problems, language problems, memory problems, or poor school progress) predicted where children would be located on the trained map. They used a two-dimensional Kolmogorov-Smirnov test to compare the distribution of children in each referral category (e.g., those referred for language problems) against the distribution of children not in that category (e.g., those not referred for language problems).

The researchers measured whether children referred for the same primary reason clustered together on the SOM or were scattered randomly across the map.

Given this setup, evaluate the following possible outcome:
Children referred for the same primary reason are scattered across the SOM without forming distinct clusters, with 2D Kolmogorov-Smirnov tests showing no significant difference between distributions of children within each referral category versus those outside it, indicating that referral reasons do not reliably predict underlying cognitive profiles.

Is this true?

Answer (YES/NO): YES